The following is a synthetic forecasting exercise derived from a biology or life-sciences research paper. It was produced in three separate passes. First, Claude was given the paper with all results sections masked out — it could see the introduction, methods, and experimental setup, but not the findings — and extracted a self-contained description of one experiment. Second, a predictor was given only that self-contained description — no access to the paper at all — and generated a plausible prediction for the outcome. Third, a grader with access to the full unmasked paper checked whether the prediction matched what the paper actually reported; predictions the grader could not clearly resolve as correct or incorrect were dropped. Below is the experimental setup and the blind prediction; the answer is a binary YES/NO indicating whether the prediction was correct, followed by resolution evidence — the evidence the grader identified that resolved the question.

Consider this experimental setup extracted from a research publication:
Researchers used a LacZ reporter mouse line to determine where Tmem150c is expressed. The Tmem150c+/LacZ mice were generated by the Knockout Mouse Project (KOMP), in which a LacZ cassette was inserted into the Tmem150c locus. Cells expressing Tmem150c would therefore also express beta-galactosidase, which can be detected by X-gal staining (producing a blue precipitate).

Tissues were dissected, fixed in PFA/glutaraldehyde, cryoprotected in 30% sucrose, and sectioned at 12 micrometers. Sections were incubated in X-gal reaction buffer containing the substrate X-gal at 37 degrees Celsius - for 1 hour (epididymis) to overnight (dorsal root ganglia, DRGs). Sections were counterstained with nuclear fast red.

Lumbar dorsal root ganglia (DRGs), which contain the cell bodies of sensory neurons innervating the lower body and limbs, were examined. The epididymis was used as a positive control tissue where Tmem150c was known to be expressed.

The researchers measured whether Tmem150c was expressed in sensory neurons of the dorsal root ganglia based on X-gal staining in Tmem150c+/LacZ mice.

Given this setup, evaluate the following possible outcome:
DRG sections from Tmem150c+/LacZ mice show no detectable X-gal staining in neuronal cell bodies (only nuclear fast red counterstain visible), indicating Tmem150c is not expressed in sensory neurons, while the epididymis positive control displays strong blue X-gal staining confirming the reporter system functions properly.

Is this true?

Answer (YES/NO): NO